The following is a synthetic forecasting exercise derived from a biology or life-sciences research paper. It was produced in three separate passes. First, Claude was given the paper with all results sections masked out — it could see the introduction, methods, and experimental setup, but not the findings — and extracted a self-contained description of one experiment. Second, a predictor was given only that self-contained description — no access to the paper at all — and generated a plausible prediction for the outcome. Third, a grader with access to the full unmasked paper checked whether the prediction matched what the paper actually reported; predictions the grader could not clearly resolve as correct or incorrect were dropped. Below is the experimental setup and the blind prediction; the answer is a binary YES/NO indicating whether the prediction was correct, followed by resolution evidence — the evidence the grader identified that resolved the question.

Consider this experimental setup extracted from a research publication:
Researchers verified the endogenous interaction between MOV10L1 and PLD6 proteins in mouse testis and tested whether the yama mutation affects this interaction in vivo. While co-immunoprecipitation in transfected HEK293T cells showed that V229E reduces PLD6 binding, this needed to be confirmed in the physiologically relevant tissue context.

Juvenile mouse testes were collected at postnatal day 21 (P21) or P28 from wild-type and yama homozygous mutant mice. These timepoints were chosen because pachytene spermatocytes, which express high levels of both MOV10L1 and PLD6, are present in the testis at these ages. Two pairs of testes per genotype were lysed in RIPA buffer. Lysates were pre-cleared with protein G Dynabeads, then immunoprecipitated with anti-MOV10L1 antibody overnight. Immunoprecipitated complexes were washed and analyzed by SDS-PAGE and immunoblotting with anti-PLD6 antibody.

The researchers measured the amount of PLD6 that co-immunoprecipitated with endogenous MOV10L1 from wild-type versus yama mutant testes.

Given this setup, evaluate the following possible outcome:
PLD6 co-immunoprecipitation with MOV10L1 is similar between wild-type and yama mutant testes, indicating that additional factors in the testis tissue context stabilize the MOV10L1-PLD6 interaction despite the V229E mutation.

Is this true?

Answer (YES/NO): NO